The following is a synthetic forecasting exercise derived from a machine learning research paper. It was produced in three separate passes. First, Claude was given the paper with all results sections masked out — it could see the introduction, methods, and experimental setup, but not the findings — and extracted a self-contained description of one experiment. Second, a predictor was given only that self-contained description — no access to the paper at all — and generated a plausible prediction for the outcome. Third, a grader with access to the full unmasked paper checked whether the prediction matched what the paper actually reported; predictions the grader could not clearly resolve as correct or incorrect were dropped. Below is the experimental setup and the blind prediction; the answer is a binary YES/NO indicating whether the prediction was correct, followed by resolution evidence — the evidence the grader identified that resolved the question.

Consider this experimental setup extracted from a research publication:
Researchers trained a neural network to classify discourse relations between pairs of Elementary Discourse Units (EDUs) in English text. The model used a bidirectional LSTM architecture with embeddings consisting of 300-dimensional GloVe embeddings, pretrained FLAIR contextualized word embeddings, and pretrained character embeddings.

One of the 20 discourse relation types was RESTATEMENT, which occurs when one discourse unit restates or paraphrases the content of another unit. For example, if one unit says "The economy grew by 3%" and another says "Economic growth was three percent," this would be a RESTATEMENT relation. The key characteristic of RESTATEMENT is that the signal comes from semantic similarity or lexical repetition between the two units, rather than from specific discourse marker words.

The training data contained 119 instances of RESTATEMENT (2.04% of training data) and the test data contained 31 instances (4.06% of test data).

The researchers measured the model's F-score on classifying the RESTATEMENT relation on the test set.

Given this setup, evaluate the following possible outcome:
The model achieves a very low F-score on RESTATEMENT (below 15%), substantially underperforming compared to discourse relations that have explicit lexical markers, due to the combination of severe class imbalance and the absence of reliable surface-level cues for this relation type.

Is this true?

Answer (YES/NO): NO